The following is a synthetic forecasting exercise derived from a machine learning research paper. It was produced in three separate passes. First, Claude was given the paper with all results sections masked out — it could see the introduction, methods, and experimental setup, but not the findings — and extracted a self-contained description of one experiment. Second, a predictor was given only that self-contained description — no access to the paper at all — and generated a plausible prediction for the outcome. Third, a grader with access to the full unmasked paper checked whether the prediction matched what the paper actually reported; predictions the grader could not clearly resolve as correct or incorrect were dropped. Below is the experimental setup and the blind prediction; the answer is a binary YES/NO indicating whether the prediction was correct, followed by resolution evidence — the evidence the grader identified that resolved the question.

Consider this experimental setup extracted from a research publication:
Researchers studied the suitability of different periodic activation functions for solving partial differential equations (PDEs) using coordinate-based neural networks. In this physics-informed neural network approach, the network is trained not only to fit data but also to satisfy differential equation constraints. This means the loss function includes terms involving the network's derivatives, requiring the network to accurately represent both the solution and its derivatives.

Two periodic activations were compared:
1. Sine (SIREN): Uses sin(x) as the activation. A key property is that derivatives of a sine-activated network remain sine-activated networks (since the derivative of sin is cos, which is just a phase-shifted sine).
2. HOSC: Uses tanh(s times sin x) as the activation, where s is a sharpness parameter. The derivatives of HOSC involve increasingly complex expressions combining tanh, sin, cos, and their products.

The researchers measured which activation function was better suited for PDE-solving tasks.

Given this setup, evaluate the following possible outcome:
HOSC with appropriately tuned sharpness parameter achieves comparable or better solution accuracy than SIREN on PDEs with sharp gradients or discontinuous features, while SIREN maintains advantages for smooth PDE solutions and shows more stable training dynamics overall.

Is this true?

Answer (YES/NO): NO